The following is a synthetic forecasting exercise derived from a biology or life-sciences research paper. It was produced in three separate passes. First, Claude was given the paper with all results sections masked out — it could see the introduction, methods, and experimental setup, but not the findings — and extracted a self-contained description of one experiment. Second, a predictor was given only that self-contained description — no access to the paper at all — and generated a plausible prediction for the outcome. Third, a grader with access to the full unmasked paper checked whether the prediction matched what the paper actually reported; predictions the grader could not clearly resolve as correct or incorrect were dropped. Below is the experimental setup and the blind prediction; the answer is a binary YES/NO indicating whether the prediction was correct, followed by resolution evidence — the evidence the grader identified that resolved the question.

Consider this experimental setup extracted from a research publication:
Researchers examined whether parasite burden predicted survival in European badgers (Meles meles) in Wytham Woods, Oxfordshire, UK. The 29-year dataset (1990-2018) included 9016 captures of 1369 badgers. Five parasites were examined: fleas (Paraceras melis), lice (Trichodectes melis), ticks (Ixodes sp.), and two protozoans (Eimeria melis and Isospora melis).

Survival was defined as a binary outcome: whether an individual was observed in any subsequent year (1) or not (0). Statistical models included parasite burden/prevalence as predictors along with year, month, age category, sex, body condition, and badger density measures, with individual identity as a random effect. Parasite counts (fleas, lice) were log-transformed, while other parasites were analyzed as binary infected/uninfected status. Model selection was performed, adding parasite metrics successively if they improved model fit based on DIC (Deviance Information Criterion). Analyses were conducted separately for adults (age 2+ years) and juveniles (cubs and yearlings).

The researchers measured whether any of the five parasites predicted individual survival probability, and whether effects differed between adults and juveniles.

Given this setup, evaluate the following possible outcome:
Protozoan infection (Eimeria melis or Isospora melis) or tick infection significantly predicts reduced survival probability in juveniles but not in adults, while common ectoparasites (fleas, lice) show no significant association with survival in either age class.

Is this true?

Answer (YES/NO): NO